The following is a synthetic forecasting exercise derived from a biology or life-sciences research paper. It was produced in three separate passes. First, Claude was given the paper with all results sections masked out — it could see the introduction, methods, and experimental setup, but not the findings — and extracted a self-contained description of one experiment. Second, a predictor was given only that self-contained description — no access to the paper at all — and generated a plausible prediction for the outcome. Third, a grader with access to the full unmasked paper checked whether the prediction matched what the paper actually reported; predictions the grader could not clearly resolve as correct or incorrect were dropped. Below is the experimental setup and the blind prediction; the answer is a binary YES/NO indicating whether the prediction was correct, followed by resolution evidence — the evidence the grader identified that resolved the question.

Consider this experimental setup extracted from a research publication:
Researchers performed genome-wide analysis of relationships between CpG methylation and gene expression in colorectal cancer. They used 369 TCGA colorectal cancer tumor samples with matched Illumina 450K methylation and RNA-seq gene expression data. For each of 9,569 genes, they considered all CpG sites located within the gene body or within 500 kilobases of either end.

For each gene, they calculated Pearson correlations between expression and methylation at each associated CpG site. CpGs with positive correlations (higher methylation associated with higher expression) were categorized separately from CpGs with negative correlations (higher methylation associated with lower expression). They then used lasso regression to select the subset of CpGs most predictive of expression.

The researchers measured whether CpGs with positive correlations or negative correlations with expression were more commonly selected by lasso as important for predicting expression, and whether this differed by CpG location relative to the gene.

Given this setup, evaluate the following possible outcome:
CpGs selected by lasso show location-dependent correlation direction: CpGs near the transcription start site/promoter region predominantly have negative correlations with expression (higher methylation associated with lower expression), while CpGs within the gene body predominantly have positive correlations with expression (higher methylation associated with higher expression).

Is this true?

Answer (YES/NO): YES